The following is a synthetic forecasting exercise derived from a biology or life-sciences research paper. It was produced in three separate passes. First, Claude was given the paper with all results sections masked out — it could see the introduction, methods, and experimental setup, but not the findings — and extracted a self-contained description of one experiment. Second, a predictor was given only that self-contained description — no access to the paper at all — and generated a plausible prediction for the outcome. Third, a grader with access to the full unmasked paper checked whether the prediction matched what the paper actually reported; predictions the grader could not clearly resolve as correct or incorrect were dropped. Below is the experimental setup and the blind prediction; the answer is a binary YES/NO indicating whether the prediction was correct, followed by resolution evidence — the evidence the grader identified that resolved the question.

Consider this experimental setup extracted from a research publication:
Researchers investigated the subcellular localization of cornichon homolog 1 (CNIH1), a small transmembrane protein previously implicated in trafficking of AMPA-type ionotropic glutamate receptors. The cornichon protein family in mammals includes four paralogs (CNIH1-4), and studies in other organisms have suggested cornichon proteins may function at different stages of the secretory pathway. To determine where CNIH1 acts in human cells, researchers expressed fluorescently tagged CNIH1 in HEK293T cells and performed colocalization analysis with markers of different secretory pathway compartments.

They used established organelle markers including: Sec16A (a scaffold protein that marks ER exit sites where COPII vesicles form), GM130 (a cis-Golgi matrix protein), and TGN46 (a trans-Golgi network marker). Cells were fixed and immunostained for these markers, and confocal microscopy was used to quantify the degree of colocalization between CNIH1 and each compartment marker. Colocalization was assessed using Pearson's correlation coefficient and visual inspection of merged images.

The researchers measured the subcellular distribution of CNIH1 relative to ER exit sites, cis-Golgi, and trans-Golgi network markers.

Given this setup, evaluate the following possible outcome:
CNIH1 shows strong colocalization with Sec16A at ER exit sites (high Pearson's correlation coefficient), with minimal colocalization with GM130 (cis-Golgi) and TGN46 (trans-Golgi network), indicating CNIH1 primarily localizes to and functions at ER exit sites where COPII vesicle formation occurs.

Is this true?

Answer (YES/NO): NO